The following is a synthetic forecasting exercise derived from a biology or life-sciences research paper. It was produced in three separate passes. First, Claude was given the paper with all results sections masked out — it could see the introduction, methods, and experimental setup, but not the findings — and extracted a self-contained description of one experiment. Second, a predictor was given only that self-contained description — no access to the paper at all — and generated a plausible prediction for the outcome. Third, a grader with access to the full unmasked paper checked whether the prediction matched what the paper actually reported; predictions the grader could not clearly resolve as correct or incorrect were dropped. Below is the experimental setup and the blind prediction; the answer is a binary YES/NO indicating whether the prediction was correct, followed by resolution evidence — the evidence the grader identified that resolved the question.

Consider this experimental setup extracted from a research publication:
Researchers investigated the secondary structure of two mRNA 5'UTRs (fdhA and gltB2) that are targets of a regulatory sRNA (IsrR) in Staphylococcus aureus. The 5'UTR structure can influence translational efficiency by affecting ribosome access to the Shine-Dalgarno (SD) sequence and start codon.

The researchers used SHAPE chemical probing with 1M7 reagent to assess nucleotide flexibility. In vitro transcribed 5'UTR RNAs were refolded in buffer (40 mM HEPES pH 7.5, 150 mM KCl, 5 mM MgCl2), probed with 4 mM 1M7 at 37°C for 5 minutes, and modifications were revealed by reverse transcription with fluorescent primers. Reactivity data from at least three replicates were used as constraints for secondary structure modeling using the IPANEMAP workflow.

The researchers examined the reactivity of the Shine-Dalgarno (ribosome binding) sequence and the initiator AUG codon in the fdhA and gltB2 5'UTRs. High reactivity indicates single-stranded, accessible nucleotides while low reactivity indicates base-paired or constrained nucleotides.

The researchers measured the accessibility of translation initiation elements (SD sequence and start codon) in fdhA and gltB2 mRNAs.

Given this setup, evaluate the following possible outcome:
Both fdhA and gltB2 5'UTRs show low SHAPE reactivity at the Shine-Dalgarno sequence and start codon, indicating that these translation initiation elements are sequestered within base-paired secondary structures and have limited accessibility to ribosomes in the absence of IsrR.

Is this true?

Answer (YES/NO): NO